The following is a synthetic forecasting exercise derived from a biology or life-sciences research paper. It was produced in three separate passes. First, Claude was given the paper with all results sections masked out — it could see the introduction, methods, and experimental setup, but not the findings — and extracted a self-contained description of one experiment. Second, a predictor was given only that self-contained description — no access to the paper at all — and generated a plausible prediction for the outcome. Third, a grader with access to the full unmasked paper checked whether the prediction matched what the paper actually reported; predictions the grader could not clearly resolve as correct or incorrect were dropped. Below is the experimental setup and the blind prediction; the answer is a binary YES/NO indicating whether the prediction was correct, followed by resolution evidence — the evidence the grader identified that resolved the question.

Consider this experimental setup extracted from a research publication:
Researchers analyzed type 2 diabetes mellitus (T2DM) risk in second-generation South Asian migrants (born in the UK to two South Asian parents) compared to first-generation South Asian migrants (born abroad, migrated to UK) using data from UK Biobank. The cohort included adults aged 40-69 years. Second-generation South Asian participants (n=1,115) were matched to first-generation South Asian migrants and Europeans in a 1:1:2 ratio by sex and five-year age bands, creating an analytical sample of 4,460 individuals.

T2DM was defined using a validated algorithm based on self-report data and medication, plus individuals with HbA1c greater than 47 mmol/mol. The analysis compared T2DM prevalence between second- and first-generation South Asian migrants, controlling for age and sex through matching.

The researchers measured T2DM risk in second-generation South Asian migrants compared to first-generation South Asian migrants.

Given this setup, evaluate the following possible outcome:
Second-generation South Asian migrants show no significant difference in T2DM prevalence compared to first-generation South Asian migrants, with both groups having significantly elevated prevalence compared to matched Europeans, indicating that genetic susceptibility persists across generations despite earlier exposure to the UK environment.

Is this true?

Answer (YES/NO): NO